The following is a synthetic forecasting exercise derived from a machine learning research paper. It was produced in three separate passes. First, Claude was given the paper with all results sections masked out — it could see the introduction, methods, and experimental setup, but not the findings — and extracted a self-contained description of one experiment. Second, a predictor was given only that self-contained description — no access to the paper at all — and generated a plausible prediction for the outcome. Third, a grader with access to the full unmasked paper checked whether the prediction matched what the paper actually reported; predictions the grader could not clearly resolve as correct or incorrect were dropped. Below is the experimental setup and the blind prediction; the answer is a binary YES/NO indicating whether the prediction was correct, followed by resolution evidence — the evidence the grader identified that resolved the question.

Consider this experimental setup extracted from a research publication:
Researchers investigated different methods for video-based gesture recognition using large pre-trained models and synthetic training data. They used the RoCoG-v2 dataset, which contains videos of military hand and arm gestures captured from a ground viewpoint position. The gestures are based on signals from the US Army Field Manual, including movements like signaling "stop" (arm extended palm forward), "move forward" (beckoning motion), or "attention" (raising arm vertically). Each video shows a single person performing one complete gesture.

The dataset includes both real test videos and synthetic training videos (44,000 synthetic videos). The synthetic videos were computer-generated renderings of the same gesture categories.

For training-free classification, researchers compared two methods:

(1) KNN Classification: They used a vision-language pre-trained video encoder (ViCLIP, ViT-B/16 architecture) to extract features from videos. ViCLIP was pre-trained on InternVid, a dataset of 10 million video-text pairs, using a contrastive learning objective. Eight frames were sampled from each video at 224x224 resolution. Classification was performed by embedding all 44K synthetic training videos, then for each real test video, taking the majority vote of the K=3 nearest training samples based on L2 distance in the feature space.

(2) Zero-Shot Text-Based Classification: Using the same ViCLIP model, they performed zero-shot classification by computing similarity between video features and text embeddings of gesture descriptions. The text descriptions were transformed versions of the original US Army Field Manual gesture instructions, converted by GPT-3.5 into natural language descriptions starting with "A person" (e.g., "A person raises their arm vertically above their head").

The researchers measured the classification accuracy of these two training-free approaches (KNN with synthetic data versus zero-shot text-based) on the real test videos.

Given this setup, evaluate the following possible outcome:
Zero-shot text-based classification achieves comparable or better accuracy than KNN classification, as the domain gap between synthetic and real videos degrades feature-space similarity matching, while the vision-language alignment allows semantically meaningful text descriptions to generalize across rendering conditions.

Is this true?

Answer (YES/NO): NO